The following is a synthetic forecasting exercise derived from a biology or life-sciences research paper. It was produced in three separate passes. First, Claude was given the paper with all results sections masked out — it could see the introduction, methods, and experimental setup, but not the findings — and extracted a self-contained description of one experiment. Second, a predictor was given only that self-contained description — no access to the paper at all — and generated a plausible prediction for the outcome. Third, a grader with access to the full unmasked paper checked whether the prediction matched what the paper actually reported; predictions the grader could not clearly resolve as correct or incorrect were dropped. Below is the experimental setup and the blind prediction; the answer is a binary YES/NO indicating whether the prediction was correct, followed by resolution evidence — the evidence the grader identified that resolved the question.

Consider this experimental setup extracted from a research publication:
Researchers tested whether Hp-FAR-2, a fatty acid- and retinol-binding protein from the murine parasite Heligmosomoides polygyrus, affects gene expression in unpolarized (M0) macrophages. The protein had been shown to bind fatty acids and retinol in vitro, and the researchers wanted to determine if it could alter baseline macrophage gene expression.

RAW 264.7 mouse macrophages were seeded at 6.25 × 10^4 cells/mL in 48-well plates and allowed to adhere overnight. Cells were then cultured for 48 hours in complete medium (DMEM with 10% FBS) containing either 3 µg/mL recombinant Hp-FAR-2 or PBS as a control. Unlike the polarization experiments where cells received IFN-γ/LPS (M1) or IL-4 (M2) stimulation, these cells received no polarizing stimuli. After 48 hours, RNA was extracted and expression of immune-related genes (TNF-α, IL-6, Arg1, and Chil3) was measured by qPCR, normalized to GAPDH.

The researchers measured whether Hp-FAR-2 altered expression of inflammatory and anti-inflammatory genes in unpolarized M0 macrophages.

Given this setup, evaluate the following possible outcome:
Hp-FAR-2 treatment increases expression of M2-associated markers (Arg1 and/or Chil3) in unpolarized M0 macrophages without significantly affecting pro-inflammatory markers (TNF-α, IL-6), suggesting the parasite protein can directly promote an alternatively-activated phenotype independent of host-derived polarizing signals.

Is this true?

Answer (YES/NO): NO